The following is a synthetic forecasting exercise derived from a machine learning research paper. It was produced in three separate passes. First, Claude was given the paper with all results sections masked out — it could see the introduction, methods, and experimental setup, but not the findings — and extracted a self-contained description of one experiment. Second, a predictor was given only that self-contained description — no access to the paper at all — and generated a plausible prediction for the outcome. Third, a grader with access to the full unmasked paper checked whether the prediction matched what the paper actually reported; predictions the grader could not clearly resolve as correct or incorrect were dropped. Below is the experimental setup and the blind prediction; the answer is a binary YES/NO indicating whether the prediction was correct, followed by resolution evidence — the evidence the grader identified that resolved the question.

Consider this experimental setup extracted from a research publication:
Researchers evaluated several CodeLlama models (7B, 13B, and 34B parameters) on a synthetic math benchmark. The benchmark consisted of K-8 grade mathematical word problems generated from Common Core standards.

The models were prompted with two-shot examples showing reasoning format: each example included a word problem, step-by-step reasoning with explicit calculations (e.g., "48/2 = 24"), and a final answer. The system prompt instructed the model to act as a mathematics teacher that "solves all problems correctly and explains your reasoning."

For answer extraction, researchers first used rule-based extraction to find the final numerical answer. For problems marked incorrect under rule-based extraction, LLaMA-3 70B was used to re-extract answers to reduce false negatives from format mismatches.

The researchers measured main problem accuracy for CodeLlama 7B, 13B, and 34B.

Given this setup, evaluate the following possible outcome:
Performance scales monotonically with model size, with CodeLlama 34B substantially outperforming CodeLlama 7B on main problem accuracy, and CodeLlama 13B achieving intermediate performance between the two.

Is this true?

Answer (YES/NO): YES